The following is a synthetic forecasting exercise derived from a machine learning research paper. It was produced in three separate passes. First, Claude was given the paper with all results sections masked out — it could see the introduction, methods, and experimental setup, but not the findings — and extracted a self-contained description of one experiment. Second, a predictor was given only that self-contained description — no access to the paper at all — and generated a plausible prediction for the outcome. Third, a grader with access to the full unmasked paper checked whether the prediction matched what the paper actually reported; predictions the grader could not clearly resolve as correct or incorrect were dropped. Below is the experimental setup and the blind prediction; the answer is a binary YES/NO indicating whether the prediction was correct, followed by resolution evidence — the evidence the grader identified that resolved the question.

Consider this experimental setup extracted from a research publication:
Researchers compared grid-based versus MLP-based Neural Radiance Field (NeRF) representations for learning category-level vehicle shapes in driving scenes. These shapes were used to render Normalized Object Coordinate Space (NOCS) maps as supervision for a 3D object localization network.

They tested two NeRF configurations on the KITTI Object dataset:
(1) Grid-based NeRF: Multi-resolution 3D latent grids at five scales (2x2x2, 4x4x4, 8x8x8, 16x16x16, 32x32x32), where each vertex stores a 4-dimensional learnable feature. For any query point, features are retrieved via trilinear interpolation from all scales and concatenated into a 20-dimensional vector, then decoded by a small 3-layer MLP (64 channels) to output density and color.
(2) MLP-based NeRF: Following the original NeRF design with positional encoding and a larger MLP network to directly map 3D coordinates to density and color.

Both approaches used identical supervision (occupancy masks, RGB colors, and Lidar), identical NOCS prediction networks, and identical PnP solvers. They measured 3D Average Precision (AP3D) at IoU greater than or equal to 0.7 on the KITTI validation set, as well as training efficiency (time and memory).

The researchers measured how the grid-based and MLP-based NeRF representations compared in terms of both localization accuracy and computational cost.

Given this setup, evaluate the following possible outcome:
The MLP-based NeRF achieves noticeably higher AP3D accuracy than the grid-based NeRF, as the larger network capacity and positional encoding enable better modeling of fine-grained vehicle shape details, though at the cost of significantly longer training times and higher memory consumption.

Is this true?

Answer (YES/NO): NO